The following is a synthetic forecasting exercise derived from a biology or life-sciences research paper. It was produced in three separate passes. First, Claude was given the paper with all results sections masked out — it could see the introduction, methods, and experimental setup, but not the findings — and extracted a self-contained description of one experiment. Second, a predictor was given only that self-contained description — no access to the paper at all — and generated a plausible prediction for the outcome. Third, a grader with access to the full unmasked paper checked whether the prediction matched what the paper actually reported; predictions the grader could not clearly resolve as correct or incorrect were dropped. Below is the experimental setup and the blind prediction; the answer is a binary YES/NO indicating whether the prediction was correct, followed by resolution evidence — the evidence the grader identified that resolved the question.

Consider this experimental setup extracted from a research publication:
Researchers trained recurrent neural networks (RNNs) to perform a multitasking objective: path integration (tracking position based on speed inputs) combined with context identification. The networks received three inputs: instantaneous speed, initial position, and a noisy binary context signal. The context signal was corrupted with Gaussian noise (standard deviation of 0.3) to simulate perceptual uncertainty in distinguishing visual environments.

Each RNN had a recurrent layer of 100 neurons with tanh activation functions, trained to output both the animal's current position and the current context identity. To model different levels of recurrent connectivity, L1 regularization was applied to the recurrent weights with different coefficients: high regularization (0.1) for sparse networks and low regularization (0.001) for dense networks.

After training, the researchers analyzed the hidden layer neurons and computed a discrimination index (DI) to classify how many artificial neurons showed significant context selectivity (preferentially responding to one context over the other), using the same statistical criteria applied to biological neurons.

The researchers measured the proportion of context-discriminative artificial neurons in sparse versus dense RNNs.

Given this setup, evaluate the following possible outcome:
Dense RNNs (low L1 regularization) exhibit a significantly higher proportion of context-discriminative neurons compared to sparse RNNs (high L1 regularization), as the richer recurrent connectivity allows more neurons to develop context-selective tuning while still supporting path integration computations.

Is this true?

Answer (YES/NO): YES